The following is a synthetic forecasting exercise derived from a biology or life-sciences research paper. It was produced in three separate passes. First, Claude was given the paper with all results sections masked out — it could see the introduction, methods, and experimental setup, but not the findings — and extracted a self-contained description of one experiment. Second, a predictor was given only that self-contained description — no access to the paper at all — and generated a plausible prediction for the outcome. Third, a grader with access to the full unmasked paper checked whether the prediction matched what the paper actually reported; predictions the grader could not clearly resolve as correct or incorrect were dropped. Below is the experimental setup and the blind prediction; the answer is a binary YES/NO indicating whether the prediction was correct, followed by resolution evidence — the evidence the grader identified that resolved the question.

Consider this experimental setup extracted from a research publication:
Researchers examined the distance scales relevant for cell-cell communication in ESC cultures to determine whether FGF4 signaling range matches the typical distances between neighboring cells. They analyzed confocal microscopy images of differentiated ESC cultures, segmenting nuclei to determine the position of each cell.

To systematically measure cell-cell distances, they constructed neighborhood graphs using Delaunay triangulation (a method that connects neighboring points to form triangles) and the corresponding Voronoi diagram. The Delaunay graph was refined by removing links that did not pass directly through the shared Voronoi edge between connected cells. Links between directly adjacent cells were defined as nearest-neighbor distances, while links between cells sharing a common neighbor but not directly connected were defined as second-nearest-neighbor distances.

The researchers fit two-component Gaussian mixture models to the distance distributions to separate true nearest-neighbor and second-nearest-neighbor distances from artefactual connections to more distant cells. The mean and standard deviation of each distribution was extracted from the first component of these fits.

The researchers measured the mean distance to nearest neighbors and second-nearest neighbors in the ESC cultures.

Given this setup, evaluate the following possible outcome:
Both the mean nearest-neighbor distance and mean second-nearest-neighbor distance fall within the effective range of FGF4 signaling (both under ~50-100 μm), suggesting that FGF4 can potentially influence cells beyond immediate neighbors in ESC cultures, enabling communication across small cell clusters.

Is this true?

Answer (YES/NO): NO